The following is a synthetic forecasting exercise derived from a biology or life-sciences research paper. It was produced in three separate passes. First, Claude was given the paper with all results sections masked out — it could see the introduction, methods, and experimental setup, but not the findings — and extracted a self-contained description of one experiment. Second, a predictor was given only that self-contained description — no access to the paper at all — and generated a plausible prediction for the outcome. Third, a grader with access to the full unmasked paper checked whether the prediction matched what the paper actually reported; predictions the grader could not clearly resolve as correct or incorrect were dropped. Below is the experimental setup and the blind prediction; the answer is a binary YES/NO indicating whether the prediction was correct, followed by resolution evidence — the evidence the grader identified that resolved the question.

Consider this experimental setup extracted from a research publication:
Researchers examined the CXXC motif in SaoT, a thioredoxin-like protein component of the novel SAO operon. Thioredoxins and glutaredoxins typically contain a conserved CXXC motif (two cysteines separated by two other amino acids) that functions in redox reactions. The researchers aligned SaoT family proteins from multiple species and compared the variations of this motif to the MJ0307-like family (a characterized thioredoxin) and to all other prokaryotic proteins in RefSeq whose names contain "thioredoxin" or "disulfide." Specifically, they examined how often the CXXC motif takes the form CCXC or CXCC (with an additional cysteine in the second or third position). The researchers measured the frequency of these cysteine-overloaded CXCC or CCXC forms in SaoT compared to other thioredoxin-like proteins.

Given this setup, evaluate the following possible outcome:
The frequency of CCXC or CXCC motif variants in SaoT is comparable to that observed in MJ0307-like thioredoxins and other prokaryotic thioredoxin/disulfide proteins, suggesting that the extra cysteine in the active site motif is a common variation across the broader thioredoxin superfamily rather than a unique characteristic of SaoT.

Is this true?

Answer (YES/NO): NO